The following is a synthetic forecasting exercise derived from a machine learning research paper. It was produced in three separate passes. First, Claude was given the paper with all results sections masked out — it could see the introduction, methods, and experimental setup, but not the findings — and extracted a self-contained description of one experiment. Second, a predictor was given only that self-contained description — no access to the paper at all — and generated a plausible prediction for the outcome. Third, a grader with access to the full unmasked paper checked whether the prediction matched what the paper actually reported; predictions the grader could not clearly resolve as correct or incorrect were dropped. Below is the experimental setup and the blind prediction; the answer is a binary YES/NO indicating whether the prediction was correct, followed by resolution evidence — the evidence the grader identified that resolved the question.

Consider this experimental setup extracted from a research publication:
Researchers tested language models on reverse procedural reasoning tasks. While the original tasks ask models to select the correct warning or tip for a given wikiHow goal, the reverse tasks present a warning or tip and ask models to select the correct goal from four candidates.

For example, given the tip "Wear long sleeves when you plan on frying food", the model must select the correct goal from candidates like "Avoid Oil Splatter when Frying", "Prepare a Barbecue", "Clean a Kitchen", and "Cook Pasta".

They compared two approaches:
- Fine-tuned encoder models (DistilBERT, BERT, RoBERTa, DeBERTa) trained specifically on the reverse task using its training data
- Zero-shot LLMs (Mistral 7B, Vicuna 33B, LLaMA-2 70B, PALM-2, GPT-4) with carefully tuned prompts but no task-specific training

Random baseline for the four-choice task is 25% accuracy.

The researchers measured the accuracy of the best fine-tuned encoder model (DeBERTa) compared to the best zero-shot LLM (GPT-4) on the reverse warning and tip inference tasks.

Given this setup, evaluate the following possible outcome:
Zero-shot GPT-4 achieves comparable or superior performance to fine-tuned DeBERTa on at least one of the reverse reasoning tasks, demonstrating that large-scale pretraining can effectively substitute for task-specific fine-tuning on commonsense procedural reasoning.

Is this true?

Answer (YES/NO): YES